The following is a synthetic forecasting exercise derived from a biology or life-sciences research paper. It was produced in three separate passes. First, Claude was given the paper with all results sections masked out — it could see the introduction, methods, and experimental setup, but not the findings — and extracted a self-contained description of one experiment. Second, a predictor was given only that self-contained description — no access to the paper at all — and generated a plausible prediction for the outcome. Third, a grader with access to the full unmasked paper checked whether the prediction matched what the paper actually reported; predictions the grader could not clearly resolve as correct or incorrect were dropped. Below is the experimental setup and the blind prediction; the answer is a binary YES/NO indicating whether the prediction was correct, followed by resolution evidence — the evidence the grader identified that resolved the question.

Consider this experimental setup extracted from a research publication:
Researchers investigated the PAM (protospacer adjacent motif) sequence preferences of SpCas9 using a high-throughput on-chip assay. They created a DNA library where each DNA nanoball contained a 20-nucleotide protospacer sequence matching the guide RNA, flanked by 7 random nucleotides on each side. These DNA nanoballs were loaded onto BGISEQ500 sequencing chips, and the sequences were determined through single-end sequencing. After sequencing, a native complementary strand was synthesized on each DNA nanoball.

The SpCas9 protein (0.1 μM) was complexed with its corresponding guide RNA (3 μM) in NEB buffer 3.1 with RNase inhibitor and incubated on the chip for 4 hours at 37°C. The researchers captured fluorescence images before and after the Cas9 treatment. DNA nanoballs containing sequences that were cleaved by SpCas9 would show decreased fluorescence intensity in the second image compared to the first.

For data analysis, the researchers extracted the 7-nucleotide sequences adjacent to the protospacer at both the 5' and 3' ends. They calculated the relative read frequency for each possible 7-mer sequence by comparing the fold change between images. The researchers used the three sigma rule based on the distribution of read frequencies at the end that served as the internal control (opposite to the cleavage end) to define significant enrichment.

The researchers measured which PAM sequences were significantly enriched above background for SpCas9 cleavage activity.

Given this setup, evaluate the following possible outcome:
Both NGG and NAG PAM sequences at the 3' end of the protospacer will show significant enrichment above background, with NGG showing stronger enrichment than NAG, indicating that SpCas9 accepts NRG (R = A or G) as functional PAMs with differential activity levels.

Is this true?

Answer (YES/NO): YES